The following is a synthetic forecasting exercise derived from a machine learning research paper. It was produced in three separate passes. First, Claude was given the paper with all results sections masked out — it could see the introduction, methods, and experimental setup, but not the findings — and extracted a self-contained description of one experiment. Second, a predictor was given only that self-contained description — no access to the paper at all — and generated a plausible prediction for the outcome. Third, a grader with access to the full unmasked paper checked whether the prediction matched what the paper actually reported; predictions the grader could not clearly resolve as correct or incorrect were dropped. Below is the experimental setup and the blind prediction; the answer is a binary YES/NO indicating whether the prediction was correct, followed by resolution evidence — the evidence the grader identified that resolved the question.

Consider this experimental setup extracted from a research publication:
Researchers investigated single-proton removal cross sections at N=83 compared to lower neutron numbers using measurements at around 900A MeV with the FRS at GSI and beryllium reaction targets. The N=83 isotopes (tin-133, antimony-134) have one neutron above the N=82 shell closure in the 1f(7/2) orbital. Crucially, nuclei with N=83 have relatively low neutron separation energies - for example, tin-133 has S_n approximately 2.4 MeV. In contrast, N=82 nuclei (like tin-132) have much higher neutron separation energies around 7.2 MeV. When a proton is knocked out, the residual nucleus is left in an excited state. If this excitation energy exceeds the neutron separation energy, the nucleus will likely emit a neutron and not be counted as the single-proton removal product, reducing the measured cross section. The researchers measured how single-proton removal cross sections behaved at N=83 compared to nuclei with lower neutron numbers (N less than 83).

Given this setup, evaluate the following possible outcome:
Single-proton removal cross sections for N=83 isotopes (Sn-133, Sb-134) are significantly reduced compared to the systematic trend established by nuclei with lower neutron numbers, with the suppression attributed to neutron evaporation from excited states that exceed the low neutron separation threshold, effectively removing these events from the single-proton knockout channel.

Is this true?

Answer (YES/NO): YES